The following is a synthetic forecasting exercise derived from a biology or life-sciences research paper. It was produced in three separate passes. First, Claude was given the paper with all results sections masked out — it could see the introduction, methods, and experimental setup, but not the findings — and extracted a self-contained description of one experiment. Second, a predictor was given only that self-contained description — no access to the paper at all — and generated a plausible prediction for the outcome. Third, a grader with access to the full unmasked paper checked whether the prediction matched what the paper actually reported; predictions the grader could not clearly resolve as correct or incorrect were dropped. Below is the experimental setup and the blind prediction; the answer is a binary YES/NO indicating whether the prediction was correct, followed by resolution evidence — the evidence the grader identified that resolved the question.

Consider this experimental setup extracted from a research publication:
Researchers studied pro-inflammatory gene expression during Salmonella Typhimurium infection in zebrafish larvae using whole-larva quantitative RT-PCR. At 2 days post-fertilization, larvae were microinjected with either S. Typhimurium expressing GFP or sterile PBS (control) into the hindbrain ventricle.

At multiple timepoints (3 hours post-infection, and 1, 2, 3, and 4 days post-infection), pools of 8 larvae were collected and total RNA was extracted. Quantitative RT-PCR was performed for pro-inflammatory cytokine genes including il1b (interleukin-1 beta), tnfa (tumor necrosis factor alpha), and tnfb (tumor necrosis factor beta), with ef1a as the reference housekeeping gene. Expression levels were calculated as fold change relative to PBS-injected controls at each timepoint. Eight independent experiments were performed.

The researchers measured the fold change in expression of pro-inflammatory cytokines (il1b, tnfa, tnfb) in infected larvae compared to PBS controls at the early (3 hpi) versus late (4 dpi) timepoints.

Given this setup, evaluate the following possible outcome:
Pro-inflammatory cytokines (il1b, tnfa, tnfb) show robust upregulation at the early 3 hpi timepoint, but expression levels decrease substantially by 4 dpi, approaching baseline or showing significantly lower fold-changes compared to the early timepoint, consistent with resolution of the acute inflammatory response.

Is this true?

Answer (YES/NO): NO